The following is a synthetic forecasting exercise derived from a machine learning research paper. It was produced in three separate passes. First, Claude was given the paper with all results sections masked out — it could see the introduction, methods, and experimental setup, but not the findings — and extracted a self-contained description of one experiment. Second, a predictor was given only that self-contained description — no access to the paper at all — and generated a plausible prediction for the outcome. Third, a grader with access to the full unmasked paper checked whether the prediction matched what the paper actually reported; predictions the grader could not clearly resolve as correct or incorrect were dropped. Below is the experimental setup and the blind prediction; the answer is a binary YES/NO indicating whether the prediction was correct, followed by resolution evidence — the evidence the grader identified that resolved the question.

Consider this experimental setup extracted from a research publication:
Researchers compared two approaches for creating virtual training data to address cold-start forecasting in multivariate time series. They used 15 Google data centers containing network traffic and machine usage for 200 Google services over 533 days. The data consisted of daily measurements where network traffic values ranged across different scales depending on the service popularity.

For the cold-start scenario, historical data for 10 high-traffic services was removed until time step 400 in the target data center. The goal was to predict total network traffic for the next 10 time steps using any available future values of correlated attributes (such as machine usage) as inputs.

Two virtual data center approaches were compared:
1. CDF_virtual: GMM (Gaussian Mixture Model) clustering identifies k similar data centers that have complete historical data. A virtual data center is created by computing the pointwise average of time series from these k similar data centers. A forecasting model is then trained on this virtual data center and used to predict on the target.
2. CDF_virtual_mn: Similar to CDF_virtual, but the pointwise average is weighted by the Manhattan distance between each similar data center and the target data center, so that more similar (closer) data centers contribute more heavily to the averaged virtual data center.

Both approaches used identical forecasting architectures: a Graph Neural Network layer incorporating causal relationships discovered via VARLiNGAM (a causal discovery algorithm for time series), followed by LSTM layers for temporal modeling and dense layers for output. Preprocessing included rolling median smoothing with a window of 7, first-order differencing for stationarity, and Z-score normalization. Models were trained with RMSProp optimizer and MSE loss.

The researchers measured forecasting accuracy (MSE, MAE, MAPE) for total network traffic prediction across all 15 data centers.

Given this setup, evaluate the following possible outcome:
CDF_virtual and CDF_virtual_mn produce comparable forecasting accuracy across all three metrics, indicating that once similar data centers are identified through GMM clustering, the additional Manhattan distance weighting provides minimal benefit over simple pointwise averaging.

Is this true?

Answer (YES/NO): NO